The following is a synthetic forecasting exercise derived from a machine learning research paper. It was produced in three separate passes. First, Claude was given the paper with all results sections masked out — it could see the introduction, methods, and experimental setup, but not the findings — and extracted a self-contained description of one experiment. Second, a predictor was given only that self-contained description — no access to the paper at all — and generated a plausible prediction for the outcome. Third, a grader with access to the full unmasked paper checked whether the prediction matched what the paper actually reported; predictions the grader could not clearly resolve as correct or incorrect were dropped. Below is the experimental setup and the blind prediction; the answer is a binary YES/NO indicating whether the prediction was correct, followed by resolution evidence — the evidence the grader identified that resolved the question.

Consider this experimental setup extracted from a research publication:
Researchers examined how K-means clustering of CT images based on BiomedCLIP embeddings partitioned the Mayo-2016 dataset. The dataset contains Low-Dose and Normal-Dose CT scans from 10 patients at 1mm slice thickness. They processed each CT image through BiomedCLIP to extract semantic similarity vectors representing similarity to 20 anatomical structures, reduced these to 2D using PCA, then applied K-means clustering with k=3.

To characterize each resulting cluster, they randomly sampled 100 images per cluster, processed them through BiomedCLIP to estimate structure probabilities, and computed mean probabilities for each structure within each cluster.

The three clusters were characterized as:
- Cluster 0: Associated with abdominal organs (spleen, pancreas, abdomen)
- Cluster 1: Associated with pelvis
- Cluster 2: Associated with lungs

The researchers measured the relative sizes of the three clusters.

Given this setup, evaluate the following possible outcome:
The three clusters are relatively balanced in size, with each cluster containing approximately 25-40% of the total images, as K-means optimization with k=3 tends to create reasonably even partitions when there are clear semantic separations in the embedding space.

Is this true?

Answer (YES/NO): NO